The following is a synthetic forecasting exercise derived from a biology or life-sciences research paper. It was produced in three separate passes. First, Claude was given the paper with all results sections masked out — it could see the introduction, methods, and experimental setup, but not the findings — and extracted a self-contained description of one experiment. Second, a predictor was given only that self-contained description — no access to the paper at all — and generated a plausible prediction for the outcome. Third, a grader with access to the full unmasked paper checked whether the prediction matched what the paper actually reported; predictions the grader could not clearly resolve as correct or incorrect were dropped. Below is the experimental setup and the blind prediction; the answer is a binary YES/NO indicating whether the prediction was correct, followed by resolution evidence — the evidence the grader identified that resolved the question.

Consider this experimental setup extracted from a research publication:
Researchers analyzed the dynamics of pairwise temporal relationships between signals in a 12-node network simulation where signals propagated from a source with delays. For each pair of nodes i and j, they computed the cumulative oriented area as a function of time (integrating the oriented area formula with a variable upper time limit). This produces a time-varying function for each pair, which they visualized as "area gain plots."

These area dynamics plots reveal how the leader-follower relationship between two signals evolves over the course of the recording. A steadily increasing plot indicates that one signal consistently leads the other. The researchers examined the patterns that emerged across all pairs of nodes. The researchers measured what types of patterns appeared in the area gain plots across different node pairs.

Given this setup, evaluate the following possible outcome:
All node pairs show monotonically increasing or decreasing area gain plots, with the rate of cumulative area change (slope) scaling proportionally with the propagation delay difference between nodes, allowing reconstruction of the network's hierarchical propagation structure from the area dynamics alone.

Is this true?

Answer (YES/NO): NO